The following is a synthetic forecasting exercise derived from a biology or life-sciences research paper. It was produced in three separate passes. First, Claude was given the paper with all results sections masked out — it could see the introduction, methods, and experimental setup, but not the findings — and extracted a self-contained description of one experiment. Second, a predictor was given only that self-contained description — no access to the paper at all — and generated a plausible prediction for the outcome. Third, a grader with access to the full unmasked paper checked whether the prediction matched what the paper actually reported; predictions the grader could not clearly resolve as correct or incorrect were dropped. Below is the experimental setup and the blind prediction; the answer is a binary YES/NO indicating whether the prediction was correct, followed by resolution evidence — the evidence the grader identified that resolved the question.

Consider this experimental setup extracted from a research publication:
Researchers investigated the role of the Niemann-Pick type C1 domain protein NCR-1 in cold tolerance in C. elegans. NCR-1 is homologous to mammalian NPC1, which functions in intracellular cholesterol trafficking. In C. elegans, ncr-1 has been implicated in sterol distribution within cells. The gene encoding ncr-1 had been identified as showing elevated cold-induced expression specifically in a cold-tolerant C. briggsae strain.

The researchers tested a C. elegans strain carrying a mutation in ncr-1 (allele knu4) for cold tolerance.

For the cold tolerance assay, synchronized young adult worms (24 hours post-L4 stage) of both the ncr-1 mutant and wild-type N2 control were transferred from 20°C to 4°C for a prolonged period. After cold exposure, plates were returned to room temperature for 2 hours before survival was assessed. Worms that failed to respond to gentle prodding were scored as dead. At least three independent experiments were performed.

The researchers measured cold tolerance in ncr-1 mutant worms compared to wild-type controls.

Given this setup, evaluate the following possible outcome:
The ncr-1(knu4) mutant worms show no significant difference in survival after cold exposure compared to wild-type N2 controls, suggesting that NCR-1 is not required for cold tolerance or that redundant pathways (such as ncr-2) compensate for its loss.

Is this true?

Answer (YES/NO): NO